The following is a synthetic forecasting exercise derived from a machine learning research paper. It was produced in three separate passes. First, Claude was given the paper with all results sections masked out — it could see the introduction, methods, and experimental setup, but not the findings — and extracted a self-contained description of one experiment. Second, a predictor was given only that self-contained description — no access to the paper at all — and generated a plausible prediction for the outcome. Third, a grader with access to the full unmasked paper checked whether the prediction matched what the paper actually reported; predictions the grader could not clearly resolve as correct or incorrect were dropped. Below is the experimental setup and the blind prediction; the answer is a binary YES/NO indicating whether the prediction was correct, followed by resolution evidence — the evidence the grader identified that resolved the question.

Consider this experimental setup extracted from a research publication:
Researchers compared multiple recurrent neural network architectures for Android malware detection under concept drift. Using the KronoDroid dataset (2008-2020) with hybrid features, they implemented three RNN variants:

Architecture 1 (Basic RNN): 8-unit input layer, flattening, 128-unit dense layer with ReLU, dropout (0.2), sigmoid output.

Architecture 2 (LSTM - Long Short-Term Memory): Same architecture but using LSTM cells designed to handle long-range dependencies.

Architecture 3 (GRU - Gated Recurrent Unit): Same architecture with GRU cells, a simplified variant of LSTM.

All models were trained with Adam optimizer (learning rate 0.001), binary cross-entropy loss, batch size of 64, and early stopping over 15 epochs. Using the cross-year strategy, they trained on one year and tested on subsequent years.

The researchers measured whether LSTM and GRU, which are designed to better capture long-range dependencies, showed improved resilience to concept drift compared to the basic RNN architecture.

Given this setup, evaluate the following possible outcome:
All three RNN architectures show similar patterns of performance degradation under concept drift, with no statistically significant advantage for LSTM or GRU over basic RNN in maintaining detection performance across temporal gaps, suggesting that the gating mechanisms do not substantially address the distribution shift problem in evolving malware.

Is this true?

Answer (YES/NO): YES